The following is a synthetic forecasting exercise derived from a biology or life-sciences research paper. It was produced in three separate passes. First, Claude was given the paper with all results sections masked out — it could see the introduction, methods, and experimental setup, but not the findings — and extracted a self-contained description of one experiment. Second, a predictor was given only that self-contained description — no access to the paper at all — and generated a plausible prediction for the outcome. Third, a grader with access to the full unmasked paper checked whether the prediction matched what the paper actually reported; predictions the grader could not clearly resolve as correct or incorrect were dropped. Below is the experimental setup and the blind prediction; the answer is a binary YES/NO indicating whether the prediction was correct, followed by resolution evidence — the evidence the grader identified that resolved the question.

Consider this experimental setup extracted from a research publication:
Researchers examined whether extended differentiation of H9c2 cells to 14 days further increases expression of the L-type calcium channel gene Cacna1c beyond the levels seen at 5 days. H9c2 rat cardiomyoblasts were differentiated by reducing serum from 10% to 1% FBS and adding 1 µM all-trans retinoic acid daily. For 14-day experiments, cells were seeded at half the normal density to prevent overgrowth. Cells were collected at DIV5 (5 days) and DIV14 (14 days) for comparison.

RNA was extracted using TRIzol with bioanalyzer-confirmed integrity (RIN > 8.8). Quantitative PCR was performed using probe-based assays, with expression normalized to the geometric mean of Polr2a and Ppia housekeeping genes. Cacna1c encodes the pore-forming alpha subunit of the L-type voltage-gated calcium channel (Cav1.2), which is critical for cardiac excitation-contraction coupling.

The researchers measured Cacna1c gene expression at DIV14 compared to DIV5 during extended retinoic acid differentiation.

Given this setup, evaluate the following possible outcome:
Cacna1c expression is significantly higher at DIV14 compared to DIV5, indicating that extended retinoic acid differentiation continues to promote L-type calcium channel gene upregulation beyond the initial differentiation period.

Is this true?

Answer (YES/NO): NO